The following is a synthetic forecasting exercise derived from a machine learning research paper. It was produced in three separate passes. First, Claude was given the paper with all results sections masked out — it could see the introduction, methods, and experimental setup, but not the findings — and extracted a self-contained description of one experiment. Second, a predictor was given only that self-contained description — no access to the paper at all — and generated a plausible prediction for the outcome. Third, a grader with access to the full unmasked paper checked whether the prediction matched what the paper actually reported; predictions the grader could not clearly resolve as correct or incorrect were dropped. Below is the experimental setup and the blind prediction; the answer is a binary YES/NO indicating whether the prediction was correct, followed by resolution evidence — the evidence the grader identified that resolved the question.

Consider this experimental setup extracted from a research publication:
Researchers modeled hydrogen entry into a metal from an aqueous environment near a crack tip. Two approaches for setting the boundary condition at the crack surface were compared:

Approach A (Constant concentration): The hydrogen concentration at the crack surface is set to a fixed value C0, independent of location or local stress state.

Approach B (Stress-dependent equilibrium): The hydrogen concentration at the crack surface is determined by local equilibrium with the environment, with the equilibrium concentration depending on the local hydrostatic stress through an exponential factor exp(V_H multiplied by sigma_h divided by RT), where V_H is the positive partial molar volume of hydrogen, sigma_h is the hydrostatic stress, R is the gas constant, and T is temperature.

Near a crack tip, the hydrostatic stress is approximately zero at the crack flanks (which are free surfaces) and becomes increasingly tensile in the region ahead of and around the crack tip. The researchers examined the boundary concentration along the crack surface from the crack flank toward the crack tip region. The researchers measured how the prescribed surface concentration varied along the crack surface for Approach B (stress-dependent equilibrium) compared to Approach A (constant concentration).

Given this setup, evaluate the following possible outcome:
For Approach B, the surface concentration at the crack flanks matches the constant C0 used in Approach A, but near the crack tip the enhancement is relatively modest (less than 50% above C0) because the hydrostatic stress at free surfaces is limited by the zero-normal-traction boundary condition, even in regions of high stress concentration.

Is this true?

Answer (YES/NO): NO